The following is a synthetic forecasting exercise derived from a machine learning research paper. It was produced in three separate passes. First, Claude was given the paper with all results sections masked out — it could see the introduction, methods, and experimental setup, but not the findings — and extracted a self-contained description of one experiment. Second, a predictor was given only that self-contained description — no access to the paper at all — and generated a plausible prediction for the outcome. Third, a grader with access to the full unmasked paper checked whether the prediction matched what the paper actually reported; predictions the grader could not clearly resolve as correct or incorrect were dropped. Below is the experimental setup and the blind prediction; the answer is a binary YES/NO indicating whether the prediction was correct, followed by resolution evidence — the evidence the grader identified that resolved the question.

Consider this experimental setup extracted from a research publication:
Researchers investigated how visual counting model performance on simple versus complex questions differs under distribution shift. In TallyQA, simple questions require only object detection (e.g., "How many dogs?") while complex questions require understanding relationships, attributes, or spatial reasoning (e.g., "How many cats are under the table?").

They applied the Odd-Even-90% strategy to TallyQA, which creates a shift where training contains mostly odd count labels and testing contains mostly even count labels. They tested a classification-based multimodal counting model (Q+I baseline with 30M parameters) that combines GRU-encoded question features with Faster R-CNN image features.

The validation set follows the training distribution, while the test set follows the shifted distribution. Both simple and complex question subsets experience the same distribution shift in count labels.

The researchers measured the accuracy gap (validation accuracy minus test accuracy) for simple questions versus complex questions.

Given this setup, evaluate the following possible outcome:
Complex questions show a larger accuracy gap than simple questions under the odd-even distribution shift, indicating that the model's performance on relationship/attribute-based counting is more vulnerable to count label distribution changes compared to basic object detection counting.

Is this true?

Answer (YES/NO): NO